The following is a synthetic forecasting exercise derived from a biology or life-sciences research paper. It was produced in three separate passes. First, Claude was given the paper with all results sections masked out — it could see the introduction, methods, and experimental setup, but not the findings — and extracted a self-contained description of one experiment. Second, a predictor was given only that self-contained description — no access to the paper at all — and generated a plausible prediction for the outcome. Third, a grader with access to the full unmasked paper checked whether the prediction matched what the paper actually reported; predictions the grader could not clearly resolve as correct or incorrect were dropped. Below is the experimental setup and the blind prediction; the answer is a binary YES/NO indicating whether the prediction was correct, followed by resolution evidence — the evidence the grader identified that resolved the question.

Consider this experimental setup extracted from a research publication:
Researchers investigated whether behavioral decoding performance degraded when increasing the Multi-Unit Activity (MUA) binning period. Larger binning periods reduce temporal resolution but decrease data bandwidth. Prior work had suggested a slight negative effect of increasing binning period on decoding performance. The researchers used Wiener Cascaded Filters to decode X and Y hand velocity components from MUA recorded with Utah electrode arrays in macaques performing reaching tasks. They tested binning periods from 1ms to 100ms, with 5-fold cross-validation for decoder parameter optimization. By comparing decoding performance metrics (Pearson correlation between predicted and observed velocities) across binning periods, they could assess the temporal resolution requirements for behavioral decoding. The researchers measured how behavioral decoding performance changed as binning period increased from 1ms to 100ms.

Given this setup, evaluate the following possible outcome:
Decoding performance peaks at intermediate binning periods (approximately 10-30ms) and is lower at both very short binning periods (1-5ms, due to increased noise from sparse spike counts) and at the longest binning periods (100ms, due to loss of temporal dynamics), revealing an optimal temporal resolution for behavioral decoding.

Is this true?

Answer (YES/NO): NO